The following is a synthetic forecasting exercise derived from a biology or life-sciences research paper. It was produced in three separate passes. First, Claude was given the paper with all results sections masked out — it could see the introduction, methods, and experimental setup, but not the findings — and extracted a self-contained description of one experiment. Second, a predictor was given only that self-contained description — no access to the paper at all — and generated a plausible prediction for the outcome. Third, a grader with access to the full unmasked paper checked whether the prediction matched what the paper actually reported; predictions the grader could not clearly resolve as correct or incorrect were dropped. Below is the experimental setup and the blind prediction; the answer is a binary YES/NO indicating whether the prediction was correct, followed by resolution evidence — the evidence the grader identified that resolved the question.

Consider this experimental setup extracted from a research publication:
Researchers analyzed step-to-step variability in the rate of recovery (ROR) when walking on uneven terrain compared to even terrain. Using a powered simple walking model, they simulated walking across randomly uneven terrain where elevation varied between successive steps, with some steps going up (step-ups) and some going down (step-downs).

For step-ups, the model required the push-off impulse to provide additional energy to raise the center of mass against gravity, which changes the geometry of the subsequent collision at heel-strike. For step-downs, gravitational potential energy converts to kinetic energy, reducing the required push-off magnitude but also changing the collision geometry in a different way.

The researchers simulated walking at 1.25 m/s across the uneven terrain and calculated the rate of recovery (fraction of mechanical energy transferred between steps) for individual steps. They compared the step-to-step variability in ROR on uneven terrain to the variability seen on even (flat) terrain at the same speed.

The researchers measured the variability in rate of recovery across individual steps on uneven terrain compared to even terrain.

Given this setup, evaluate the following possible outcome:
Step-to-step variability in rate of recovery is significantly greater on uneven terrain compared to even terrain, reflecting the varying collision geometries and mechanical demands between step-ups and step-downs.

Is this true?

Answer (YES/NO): YES